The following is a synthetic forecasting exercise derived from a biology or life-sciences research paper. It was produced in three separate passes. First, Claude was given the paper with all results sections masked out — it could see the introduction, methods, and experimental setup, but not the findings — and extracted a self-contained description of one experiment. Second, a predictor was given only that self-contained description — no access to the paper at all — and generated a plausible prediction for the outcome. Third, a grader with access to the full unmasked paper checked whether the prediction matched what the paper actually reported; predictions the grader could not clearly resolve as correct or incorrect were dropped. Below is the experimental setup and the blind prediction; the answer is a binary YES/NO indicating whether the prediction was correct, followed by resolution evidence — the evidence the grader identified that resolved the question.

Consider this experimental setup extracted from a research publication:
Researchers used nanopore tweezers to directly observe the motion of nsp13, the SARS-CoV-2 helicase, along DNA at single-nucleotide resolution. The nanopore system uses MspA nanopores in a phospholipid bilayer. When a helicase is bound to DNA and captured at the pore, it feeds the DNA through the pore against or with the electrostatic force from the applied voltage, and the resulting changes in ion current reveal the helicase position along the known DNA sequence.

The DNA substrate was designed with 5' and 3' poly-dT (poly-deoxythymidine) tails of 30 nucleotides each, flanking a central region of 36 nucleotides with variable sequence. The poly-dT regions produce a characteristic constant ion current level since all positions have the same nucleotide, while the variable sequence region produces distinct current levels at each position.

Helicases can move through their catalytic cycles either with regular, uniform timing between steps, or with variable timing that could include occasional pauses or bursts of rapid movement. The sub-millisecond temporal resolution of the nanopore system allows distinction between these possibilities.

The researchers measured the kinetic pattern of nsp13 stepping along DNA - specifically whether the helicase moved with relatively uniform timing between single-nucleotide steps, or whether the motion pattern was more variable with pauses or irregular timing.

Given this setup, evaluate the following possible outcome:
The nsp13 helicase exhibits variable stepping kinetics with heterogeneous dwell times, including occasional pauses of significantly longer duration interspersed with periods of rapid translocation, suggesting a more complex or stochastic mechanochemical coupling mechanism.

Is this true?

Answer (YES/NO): NO